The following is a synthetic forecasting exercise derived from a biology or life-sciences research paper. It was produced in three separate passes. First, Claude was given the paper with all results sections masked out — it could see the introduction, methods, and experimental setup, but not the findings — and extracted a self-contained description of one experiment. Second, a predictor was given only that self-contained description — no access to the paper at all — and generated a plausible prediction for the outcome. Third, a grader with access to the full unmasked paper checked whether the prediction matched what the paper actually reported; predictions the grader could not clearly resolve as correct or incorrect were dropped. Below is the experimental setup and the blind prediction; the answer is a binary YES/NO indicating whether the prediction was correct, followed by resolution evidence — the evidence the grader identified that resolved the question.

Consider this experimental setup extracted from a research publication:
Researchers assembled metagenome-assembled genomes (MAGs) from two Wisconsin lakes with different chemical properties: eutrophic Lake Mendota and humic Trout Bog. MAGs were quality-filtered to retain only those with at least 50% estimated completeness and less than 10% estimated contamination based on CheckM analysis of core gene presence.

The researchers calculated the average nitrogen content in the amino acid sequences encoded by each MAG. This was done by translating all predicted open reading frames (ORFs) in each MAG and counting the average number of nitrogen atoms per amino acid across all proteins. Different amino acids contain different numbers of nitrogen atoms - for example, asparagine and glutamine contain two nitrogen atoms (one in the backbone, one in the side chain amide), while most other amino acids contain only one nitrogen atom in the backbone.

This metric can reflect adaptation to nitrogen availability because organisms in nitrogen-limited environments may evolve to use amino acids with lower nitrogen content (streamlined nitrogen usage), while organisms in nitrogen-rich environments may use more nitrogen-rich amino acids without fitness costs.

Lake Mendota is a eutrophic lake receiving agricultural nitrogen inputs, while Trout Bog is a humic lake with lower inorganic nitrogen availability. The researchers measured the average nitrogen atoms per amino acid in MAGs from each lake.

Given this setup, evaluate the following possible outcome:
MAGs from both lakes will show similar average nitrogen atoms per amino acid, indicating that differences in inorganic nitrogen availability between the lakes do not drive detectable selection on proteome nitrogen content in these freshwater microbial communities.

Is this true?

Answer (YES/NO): NO